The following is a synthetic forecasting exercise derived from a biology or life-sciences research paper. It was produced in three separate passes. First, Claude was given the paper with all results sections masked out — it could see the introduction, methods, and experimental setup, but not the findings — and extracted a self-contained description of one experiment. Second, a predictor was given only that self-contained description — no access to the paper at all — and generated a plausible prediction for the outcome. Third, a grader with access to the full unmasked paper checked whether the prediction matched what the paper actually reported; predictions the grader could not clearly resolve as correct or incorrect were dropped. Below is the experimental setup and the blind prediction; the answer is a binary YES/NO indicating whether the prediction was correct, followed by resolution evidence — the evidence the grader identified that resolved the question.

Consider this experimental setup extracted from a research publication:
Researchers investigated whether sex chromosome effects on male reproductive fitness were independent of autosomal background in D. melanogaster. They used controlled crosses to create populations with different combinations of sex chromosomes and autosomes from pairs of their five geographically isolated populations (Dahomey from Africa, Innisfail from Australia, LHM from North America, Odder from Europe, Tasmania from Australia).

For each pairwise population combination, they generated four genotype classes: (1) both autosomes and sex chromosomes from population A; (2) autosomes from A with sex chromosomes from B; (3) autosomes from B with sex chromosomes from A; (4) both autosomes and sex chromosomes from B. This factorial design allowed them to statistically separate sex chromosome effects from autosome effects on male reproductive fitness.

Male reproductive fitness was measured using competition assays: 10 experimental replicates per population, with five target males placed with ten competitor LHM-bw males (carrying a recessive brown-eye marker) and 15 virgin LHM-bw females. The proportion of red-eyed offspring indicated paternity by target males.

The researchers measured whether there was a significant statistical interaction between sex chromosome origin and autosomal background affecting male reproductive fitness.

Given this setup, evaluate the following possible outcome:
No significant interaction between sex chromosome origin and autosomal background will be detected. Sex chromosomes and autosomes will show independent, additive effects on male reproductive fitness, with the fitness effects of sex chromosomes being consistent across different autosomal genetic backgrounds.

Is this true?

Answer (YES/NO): YES